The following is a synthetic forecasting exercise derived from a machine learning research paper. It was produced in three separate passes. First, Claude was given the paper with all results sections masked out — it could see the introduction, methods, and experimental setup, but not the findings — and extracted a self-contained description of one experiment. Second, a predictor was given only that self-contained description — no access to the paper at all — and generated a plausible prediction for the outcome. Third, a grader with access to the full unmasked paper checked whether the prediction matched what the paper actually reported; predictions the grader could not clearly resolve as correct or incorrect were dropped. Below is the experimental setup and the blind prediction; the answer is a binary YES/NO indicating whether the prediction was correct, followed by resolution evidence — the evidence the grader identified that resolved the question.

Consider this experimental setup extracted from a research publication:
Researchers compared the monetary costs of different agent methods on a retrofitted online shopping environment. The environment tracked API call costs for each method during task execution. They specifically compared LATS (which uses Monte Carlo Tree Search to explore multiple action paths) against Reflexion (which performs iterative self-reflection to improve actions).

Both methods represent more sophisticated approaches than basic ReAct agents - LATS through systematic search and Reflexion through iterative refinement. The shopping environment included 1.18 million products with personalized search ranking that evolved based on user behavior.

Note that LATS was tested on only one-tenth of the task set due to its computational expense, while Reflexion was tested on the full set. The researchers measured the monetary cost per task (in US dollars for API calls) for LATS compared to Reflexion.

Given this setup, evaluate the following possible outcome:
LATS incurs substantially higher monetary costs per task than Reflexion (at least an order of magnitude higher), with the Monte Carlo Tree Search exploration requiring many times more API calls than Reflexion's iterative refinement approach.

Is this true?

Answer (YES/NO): YES